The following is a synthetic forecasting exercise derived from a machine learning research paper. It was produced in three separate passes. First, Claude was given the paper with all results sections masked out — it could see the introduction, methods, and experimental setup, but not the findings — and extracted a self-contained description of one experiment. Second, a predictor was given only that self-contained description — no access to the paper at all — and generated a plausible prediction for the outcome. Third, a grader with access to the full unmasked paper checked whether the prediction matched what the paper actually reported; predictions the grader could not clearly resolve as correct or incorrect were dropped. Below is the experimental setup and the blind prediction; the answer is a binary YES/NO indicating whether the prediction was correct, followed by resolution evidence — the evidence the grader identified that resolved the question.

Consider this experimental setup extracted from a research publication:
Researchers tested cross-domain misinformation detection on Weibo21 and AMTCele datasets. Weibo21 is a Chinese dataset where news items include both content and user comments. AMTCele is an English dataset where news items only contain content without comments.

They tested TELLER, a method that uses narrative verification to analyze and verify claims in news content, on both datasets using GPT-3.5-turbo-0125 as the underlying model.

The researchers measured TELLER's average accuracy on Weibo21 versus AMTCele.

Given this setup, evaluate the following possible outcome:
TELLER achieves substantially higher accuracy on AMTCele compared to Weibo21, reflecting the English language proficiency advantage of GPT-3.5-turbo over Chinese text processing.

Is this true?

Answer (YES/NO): YES